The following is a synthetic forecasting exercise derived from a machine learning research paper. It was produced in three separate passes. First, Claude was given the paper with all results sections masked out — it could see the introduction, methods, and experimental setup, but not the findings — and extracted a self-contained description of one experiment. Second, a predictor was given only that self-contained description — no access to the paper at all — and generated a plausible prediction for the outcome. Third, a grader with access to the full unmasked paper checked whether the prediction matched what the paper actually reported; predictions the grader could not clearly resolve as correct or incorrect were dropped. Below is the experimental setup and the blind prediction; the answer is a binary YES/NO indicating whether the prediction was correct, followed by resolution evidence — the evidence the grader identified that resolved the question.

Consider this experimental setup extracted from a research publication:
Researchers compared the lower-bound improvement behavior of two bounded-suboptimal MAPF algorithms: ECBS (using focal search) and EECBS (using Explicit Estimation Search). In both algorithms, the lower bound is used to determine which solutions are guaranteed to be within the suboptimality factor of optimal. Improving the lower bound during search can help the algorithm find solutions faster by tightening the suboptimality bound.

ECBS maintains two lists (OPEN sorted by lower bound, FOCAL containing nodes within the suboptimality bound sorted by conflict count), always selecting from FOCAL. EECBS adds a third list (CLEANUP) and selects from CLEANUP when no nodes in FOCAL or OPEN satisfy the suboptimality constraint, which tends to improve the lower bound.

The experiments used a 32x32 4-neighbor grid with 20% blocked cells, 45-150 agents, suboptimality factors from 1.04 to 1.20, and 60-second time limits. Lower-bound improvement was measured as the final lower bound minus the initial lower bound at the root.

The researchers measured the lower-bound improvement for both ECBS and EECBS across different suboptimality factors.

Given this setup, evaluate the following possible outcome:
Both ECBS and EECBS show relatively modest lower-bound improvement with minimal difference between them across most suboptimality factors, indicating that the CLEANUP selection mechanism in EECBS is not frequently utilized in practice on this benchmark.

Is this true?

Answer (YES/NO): NO